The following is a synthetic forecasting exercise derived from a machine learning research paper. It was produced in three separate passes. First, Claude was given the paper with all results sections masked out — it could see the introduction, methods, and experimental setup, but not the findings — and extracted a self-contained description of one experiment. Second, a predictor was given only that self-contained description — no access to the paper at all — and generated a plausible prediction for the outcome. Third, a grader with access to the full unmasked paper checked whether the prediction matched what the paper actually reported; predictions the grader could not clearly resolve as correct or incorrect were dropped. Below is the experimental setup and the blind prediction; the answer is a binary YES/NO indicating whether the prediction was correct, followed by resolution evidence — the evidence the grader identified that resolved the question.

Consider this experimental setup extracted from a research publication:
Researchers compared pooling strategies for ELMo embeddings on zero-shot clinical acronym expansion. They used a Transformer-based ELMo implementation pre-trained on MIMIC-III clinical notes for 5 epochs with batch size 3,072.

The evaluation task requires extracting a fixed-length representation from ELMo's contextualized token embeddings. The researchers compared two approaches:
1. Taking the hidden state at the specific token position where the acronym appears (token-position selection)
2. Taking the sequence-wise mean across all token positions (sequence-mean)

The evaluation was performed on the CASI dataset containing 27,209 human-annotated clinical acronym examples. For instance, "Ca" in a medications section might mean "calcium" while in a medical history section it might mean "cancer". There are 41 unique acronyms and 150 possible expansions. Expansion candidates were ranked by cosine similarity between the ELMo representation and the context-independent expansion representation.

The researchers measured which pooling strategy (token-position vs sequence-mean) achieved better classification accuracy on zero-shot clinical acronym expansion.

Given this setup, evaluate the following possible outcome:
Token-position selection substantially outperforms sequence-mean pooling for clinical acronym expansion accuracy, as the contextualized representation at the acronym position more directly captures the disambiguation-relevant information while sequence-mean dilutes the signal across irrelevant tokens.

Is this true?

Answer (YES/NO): NO